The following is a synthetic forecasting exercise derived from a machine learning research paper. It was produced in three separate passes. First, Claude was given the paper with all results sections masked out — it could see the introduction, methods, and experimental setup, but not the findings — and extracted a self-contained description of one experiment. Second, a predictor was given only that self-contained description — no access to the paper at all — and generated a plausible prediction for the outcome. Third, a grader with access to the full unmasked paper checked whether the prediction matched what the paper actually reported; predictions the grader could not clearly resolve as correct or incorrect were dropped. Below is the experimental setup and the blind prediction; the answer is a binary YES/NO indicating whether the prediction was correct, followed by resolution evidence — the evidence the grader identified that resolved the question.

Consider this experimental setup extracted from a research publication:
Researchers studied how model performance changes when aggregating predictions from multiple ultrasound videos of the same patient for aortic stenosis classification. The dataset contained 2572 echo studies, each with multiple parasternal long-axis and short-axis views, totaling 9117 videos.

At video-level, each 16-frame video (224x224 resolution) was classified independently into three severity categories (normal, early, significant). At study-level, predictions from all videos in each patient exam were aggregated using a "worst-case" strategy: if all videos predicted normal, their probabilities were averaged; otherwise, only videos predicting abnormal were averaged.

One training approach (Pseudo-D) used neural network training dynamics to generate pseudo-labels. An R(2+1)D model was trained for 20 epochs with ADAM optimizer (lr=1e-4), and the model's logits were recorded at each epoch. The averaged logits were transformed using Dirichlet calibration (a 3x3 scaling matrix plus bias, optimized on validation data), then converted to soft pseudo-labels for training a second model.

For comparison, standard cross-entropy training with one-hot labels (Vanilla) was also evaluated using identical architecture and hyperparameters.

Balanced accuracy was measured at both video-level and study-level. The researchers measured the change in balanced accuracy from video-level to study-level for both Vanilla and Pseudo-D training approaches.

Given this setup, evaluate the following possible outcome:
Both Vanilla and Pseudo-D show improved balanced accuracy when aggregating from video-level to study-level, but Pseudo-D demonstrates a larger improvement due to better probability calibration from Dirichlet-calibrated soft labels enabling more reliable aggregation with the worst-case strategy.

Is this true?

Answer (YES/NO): YES